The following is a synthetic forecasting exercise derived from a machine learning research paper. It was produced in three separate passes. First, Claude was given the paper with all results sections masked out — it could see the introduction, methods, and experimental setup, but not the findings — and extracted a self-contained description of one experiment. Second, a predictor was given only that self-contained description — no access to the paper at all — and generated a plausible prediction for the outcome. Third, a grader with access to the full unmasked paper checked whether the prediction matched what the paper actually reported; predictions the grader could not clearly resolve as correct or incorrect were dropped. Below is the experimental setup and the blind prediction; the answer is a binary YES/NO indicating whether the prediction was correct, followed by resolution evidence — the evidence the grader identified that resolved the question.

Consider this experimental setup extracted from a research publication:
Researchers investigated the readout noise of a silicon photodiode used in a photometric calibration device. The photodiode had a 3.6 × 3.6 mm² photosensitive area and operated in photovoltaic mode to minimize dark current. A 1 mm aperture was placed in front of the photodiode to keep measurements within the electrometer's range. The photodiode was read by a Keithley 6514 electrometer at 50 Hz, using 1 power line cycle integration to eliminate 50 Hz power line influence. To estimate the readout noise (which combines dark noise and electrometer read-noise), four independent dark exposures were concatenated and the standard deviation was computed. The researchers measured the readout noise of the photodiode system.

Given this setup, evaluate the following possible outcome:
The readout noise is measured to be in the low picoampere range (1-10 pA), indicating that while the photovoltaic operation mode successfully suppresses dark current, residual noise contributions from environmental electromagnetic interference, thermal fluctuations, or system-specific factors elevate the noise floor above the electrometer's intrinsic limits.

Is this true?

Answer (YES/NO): NO